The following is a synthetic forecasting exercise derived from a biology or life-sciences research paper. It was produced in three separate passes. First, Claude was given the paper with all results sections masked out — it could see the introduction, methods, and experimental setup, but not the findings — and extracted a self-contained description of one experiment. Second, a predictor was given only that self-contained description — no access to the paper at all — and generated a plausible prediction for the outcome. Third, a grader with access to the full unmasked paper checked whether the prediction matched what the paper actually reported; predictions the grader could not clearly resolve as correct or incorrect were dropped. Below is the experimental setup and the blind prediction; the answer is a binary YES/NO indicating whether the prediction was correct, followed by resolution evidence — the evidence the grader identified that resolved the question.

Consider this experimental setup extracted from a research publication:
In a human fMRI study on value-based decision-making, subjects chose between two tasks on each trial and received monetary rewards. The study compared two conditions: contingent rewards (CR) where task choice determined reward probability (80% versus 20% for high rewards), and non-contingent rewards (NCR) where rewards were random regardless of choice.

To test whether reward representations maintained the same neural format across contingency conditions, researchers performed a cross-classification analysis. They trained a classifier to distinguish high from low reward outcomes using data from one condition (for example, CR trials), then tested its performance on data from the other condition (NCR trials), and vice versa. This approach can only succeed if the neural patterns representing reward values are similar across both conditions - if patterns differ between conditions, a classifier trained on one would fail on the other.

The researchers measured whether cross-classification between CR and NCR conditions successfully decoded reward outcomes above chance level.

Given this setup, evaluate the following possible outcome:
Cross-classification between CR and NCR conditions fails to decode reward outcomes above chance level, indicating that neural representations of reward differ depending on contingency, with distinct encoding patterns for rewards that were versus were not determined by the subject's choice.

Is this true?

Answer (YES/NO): NO